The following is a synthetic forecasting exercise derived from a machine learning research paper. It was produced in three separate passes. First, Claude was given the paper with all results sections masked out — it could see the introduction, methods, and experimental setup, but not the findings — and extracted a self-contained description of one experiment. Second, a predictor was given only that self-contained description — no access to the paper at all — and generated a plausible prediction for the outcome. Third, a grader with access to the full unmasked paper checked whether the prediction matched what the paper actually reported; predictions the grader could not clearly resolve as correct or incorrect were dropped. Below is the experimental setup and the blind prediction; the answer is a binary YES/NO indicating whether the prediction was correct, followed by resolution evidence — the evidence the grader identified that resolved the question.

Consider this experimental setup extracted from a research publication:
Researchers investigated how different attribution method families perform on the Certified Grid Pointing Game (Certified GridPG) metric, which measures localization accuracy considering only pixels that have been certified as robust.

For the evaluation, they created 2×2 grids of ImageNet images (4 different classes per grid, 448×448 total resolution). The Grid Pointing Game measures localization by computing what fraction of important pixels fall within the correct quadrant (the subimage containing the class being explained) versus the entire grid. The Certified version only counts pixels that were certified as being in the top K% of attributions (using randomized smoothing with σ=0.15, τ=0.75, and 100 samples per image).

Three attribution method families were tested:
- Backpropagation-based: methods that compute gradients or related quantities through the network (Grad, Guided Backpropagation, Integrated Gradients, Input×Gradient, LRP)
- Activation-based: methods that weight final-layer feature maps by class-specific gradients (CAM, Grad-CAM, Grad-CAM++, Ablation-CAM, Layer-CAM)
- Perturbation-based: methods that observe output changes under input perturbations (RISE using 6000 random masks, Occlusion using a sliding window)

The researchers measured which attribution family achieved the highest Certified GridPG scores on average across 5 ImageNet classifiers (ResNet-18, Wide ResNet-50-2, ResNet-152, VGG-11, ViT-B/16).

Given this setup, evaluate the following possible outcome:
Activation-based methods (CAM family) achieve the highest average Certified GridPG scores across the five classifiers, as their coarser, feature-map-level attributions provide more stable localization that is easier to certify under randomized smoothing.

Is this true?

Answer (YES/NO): NO